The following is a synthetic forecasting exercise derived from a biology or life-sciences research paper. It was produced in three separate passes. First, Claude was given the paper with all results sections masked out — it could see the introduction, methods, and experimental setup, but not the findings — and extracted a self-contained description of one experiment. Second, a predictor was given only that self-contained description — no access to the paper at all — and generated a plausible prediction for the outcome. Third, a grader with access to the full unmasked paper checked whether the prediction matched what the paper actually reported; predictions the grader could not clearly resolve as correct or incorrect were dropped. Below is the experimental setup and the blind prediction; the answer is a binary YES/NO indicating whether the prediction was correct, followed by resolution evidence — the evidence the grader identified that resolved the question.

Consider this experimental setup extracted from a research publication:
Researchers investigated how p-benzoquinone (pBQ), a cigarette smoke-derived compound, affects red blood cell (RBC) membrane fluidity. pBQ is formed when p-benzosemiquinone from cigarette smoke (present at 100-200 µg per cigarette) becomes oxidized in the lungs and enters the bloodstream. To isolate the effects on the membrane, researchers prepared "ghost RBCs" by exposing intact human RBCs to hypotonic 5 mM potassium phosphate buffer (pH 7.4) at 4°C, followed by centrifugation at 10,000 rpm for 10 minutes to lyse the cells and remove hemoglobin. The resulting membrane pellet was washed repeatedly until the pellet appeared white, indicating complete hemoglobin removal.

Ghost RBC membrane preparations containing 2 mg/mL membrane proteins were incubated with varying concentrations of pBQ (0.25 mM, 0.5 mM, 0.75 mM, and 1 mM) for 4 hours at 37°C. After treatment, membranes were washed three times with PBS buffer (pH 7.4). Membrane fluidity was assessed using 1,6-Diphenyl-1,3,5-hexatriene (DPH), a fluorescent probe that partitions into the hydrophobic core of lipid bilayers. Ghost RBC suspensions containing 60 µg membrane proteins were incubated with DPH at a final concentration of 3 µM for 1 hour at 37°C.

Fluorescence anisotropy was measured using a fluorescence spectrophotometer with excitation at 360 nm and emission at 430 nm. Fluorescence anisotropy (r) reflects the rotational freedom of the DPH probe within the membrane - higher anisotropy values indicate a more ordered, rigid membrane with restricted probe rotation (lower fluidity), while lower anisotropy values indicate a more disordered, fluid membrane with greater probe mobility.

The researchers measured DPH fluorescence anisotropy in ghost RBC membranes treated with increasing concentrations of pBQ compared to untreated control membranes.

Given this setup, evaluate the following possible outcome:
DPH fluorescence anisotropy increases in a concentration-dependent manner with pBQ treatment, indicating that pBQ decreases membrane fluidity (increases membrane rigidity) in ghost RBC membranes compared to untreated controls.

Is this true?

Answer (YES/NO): YES